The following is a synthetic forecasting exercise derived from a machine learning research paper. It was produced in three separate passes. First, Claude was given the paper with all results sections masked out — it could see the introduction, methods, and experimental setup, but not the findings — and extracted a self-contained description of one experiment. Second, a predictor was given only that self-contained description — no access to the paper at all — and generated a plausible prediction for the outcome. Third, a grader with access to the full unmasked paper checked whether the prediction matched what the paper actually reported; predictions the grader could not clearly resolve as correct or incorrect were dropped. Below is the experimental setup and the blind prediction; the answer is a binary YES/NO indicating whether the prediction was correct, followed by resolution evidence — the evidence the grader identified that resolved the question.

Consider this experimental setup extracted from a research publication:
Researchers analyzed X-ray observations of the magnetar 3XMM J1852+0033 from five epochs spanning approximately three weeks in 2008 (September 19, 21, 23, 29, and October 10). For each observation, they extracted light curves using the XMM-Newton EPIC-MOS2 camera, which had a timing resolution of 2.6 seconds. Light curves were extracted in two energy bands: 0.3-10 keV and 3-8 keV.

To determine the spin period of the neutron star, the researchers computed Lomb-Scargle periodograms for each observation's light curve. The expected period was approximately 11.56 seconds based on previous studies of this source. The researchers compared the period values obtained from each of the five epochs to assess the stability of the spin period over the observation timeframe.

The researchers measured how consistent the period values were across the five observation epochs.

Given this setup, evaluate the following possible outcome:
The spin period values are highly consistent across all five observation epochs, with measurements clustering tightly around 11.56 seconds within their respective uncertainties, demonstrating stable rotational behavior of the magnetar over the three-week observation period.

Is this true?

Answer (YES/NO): YES